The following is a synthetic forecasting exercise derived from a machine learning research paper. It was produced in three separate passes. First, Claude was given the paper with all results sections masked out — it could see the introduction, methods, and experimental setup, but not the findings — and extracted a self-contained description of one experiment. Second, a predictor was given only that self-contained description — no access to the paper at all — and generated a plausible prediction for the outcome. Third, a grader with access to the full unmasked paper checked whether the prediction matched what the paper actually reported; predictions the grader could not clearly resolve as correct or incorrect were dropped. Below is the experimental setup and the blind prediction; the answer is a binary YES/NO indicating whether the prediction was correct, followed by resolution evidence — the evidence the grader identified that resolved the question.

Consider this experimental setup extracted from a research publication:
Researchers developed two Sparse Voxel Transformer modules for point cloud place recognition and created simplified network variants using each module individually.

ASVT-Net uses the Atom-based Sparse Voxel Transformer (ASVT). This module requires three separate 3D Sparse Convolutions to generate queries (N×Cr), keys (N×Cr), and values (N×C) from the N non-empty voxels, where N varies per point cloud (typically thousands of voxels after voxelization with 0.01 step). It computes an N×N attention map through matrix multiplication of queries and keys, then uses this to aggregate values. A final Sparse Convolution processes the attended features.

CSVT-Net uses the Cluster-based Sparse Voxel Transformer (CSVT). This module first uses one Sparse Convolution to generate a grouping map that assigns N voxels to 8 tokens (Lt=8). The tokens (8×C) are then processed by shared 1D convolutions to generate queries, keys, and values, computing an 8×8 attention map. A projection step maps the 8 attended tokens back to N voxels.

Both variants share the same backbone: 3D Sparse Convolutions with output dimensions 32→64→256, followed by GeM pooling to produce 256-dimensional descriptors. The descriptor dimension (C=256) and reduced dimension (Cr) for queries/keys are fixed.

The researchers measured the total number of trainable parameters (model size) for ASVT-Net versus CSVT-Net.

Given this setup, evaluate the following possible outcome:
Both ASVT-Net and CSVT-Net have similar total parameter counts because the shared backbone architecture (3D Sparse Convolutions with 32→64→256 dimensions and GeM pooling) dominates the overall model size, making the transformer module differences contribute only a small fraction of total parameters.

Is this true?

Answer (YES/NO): NO